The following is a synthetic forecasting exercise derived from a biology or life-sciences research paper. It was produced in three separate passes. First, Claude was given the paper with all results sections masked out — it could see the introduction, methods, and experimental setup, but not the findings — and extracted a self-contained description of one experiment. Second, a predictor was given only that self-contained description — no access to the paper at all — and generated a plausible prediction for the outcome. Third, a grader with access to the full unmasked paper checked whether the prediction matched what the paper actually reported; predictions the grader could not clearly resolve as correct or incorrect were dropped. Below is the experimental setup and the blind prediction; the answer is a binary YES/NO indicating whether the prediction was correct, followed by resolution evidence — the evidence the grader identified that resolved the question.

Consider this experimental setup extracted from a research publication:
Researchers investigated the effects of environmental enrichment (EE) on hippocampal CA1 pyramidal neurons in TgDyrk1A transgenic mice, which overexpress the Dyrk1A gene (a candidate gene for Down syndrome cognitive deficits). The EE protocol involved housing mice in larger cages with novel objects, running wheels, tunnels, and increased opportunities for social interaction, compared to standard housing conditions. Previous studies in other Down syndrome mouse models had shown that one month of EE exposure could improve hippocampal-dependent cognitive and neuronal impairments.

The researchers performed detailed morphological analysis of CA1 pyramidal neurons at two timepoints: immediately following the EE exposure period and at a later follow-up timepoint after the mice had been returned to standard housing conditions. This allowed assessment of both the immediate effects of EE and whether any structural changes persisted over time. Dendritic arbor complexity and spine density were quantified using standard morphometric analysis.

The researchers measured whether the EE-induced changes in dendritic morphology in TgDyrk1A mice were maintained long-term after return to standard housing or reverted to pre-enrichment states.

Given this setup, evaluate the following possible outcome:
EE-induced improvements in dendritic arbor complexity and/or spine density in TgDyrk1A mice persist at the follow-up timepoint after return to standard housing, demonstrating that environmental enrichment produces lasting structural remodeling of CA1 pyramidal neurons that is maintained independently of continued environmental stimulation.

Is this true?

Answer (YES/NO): NO